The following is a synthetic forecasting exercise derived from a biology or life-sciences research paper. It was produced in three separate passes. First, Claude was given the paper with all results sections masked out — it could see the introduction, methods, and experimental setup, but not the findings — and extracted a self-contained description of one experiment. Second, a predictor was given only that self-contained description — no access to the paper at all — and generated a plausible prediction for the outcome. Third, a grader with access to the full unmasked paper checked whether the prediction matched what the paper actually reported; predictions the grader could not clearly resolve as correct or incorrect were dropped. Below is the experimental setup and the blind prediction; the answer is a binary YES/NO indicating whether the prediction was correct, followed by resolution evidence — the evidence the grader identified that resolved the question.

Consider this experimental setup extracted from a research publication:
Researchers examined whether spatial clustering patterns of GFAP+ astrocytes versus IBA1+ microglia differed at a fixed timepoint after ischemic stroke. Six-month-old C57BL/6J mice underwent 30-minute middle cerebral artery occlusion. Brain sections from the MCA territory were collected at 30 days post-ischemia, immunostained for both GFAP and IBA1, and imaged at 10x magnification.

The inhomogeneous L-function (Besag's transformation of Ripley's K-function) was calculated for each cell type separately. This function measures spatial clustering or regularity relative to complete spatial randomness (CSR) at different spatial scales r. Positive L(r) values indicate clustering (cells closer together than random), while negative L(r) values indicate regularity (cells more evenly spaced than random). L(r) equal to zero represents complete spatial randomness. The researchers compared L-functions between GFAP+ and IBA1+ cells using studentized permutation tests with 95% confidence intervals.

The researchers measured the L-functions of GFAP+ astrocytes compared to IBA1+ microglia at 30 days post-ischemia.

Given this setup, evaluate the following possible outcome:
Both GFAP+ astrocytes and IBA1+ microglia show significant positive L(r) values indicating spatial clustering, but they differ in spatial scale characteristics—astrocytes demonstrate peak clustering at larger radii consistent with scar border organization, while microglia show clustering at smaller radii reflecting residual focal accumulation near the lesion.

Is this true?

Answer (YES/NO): NO